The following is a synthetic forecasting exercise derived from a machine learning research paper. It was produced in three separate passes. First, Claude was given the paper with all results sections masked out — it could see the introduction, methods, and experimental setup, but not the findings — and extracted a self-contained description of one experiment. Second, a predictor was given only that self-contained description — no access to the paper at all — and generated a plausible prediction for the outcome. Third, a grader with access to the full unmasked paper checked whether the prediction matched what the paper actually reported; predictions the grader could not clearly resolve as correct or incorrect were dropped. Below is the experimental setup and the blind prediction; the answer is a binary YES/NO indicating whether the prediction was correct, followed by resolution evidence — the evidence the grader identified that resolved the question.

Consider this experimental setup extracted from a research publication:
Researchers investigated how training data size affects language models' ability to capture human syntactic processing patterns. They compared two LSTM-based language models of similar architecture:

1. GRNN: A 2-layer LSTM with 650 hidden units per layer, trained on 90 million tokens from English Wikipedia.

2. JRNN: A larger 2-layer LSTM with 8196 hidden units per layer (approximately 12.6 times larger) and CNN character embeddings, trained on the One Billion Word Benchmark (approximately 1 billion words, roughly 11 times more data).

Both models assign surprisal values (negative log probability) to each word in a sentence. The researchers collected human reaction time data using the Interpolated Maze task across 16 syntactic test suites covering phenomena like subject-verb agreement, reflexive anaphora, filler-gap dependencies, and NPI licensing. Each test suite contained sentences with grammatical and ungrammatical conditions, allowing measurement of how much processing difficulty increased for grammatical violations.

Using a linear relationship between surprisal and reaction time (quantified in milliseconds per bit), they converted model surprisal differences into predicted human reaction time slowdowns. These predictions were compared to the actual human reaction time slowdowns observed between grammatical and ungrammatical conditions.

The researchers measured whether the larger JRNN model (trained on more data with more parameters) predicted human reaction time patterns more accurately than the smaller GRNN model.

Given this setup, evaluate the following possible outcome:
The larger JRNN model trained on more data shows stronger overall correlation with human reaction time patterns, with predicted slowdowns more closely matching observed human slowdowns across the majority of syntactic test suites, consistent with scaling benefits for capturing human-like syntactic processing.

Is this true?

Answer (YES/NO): NO